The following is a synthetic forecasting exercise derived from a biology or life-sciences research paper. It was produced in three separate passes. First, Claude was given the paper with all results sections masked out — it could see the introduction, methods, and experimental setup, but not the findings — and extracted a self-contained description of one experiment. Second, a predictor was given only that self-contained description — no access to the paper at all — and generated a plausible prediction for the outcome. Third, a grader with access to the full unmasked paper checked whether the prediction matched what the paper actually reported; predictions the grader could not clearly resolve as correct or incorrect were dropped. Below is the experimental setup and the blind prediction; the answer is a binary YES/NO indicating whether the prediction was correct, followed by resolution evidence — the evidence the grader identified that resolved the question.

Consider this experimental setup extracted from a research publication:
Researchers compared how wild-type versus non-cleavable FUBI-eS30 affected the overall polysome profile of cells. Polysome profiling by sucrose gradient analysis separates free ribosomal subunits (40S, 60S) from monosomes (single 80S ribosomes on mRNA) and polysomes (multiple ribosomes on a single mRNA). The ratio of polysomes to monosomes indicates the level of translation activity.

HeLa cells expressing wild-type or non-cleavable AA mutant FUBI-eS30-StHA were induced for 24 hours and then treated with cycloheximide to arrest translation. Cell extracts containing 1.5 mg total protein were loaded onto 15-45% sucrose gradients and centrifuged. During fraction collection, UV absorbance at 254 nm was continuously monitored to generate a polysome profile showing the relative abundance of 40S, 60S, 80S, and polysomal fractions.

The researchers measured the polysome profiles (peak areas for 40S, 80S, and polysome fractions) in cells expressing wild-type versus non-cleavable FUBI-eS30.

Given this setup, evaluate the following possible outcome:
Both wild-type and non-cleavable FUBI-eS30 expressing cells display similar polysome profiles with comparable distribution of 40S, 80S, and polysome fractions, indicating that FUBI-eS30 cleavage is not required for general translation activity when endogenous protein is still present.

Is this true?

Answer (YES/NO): NO